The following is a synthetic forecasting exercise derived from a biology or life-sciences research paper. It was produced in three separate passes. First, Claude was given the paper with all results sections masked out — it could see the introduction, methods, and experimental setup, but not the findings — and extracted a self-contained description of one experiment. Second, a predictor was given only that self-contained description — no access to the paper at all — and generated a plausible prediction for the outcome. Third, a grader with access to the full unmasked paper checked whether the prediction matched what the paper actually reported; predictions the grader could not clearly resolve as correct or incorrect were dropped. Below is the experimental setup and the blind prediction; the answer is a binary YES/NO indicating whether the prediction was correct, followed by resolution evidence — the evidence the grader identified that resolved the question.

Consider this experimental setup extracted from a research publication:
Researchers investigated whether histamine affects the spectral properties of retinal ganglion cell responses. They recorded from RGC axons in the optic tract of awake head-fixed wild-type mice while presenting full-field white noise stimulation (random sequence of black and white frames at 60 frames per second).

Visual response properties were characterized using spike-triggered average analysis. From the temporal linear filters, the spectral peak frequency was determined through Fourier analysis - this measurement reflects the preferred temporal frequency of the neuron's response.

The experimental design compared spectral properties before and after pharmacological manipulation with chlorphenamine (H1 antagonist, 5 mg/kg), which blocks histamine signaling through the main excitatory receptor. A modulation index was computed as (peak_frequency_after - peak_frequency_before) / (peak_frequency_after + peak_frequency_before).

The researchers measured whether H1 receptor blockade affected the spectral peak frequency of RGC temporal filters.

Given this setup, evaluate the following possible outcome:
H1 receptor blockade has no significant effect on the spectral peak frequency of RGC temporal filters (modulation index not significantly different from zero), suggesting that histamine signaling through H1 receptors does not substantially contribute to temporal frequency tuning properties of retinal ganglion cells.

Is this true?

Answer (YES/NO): YES